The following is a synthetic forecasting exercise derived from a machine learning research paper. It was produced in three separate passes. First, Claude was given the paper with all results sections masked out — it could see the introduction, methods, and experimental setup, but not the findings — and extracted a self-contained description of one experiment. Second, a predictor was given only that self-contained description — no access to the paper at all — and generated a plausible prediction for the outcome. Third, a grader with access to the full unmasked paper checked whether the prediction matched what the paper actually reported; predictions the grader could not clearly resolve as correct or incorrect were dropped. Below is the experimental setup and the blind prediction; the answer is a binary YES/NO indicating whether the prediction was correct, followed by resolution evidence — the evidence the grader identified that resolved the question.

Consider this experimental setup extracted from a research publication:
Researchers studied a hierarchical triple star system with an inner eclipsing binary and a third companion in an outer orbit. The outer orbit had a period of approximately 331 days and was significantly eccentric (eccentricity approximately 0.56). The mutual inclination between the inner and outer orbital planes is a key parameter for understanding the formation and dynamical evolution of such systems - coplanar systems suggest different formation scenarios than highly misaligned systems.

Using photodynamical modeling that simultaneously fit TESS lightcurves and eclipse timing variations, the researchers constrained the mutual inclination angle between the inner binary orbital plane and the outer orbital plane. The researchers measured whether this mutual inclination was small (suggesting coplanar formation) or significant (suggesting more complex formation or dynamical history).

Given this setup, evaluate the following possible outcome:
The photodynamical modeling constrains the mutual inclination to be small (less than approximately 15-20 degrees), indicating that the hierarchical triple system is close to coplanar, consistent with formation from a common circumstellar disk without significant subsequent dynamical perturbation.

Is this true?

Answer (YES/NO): NO